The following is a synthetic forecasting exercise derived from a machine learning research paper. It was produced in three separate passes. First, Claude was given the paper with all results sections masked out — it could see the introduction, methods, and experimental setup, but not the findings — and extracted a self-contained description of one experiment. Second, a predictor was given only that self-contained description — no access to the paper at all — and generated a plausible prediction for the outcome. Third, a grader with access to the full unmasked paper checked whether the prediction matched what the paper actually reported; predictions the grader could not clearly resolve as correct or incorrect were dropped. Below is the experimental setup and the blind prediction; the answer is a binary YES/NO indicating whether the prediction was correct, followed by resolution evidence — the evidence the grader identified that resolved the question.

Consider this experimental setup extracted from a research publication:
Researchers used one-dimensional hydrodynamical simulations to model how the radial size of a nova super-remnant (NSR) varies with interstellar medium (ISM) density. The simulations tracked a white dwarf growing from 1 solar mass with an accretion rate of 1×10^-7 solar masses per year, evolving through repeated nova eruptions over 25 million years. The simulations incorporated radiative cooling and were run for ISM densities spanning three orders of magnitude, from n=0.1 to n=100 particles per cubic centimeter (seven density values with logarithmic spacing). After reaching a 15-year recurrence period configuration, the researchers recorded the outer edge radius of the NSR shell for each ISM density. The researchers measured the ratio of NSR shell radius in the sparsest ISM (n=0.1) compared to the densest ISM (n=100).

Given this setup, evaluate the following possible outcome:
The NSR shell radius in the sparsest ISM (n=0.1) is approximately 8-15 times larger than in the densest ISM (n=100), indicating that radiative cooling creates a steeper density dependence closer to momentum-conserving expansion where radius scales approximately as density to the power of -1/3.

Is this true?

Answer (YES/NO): NO